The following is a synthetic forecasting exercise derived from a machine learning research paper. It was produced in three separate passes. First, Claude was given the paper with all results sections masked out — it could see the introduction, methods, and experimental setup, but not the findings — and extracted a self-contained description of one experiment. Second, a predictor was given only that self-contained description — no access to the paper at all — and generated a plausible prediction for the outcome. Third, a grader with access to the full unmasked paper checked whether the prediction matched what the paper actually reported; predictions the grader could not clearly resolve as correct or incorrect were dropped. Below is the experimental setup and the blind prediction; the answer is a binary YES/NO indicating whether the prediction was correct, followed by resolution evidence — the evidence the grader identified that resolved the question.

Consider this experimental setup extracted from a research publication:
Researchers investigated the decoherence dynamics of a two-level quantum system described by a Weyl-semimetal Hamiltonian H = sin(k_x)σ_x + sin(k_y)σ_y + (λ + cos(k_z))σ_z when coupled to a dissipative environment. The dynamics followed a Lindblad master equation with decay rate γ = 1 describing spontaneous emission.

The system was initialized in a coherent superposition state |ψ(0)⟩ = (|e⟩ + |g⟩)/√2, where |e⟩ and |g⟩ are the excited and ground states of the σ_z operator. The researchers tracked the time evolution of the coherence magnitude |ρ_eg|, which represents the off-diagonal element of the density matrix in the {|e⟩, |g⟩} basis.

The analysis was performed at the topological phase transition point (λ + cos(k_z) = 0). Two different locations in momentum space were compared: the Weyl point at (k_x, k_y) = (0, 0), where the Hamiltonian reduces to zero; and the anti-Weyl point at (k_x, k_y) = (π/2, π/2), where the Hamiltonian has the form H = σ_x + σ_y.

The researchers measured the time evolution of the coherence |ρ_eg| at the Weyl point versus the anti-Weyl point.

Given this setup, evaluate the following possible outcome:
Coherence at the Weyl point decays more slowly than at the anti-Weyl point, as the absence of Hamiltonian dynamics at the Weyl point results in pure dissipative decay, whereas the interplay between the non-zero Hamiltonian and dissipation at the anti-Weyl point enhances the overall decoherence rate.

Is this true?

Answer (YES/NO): NO